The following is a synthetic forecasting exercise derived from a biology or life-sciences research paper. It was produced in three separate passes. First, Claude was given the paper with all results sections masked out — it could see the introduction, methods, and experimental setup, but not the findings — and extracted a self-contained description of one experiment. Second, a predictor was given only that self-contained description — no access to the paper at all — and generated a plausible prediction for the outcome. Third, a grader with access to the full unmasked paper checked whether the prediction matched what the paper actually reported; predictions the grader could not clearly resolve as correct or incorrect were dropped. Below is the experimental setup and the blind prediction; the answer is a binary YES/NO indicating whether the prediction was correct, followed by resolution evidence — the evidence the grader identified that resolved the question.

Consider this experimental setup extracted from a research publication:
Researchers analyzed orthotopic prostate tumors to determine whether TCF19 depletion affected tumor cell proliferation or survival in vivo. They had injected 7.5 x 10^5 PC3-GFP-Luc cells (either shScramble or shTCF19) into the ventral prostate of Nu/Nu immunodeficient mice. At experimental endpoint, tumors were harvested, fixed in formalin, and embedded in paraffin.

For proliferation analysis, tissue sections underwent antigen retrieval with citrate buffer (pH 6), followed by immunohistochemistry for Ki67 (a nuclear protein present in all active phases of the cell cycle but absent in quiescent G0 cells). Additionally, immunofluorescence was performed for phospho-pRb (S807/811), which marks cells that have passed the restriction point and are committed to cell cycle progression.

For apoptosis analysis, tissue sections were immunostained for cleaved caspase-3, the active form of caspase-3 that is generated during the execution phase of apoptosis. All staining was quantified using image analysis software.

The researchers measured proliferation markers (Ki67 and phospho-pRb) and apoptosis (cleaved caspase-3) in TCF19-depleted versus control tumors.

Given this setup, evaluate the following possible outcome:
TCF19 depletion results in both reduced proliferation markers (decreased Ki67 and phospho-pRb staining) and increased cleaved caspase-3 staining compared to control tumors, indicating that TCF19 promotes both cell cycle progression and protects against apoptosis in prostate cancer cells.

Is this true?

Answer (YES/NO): NO